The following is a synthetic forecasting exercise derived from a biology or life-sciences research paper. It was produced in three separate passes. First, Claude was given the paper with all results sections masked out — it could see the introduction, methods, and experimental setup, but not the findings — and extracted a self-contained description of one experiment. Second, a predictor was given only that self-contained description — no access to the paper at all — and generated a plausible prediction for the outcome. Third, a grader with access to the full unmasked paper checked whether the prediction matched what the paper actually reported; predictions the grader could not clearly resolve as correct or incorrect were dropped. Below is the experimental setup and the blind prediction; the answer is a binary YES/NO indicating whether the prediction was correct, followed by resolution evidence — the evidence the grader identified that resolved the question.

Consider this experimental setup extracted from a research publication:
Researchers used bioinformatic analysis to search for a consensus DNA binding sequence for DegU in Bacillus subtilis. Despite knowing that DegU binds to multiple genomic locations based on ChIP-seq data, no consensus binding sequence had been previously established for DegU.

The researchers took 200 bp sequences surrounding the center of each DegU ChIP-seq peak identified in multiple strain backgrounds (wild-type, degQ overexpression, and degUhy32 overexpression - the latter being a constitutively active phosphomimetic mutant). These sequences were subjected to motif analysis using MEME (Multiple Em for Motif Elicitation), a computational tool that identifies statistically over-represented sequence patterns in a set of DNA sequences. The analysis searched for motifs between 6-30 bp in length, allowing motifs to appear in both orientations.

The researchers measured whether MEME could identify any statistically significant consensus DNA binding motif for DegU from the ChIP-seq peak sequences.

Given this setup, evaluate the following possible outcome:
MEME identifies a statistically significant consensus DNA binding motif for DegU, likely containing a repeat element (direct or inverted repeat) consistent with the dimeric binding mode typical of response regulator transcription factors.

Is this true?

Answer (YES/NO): NO